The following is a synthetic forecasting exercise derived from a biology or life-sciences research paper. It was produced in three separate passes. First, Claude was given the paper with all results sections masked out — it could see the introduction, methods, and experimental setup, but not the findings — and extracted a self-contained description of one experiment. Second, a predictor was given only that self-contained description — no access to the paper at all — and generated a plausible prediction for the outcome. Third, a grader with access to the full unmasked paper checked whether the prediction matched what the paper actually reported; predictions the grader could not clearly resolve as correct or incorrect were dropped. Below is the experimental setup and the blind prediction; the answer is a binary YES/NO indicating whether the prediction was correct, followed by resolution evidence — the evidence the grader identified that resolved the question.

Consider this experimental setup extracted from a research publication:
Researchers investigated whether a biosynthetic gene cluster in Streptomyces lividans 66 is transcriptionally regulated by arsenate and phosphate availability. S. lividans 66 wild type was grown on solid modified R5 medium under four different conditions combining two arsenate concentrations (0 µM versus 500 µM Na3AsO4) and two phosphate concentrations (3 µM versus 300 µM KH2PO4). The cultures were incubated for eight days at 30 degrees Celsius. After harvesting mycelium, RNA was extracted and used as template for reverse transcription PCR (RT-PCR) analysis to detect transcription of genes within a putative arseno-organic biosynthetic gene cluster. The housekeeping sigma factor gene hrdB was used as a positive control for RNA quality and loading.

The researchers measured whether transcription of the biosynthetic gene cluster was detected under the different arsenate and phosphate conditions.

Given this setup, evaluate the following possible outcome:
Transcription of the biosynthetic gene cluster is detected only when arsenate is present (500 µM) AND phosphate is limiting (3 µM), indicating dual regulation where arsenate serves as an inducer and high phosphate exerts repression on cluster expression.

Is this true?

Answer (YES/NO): YES